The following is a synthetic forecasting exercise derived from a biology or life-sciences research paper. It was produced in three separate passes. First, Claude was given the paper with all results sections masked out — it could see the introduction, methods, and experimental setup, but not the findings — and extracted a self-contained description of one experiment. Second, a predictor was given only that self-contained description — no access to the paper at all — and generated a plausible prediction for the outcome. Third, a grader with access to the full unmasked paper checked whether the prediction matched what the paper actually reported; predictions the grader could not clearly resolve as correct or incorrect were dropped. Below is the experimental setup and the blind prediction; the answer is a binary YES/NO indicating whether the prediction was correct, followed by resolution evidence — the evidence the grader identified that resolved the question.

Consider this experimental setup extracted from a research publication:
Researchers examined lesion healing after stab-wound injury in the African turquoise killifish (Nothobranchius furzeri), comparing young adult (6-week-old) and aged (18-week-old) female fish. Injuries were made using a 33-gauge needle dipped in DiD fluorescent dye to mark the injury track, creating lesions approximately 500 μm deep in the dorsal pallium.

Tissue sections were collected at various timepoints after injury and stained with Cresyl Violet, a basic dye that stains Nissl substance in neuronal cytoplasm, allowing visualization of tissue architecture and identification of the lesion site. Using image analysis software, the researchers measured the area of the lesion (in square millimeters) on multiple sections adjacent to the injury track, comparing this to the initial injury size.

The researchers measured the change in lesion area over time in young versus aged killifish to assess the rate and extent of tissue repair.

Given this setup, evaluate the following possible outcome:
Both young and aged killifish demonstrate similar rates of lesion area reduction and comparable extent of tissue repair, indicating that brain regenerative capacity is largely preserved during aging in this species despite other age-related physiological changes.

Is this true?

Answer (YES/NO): NO